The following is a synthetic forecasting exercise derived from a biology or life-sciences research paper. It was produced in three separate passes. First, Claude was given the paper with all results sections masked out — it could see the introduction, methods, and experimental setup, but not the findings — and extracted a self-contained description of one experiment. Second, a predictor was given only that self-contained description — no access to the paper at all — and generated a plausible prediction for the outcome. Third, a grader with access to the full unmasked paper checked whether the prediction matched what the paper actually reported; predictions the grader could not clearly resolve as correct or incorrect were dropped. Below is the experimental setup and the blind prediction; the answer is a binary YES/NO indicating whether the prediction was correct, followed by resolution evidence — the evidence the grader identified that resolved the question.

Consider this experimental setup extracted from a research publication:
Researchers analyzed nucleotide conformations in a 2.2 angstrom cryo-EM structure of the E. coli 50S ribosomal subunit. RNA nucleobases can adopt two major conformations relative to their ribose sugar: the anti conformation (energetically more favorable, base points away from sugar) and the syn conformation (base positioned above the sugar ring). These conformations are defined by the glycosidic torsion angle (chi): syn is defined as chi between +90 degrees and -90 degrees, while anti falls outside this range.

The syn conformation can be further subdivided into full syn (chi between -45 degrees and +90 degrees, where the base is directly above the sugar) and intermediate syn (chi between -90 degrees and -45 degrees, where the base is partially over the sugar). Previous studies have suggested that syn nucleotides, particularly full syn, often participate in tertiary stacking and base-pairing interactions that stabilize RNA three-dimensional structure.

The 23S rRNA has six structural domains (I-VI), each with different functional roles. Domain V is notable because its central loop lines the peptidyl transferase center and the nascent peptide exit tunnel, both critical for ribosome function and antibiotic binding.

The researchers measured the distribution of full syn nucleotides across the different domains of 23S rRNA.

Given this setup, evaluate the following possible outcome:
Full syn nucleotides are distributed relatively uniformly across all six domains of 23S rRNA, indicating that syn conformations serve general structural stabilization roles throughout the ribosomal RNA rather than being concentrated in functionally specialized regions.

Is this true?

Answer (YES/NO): NO